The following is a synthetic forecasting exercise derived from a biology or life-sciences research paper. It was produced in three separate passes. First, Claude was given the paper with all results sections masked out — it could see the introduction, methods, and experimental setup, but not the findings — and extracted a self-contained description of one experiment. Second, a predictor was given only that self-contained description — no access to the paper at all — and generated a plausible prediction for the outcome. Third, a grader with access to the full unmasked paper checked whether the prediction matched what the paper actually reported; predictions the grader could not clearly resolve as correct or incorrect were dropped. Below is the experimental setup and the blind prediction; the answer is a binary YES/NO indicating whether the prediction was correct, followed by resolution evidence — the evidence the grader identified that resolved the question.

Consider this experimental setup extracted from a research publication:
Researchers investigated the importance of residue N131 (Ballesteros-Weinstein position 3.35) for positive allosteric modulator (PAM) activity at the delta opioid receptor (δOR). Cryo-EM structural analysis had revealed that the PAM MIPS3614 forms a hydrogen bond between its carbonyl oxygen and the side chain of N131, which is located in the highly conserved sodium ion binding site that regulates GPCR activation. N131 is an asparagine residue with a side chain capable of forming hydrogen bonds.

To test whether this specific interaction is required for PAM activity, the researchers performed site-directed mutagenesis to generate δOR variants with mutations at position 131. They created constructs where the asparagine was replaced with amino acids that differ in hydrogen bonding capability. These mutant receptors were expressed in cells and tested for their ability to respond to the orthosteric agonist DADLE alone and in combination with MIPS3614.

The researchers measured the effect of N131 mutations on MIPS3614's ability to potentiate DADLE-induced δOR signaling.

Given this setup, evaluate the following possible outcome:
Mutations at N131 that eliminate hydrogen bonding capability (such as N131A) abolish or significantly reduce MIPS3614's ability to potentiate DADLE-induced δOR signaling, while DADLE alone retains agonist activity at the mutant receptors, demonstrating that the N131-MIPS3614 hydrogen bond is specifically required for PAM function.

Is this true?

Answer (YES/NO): NO